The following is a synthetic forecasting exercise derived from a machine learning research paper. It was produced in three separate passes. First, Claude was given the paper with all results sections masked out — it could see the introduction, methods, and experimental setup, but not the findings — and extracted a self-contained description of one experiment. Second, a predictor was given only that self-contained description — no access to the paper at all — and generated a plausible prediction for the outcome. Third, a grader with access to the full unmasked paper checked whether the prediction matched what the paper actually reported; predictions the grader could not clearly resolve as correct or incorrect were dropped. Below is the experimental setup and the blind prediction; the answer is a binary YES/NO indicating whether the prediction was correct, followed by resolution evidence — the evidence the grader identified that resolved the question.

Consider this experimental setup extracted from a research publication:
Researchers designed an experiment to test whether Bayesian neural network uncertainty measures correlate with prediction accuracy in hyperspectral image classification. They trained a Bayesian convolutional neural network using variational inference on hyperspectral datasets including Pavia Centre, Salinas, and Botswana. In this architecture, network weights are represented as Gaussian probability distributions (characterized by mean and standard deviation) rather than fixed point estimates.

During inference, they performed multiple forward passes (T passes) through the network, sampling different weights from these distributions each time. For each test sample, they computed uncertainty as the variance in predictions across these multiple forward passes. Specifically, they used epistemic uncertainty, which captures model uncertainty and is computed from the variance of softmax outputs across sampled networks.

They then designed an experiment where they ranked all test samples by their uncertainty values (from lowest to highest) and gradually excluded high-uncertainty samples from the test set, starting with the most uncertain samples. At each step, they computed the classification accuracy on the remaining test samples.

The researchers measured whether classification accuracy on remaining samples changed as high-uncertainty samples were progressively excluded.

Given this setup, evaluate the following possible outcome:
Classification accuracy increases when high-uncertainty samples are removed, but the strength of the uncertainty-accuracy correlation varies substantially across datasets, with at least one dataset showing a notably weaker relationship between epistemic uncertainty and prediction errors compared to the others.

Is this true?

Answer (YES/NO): NO